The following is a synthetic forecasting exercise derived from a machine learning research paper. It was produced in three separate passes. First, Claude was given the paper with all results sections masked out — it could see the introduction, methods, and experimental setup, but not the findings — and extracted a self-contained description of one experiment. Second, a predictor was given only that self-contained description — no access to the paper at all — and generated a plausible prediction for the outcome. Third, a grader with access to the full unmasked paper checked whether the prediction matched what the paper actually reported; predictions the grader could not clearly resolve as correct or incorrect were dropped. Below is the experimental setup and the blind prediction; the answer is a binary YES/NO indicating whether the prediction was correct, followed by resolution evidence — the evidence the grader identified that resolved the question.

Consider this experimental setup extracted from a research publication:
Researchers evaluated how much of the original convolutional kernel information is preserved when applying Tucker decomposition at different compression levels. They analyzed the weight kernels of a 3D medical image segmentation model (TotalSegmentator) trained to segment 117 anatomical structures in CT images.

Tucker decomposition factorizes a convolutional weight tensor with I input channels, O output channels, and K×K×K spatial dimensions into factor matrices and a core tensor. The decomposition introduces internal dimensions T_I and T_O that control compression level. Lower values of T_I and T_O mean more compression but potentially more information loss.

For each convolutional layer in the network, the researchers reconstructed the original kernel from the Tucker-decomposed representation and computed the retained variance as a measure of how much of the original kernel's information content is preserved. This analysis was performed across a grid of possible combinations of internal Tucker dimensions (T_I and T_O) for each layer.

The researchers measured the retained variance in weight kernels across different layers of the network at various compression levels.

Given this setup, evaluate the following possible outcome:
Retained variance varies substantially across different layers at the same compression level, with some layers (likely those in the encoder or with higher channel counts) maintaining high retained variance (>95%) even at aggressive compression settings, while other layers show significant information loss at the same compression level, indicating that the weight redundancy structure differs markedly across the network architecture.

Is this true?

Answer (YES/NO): NO